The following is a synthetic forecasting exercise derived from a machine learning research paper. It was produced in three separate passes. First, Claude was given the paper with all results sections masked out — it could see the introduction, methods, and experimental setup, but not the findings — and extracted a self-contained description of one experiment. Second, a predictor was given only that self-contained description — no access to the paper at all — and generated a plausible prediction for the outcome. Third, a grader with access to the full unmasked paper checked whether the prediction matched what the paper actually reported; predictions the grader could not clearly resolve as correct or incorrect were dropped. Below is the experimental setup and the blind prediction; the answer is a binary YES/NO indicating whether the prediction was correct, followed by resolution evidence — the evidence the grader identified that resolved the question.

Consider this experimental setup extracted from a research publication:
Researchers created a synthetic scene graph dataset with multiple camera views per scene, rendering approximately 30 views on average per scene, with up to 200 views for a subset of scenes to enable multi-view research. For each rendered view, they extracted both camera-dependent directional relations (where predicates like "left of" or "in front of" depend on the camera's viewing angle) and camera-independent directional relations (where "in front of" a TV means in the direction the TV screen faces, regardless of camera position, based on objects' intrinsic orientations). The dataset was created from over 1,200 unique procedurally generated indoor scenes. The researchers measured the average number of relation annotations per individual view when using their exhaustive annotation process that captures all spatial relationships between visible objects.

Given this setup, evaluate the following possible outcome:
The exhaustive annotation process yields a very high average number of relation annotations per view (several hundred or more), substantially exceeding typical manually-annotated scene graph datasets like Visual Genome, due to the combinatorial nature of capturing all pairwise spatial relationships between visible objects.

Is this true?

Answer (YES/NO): YES